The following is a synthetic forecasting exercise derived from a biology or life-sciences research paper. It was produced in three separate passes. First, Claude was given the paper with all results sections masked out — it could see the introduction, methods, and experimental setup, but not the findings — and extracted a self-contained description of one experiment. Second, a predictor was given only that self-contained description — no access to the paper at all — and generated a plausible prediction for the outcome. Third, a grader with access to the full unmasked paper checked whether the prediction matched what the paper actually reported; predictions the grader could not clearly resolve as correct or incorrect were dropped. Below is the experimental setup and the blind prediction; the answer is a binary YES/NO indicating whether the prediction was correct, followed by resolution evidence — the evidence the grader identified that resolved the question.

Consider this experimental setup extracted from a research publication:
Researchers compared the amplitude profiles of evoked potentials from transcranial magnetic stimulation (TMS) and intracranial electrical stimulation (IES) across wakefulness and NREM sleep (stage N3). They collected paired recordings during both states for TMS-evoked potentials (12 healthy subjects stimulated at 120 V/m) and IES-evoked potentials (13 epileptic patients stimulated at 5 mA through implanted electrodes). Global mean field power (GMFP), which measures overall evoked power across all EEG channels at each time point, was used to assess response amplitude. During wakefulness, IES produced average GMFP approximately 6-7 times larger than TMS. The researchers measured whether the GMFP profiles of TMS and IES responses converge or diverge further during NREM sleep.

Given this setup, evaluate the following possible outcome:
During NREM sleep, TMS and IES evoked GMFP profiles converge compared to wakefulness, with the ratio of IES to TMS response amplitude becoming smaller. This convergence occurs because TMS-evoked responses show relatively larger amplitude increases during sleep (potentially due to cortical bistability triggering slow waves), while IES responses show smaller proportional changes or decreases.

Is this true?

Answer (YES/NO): YES